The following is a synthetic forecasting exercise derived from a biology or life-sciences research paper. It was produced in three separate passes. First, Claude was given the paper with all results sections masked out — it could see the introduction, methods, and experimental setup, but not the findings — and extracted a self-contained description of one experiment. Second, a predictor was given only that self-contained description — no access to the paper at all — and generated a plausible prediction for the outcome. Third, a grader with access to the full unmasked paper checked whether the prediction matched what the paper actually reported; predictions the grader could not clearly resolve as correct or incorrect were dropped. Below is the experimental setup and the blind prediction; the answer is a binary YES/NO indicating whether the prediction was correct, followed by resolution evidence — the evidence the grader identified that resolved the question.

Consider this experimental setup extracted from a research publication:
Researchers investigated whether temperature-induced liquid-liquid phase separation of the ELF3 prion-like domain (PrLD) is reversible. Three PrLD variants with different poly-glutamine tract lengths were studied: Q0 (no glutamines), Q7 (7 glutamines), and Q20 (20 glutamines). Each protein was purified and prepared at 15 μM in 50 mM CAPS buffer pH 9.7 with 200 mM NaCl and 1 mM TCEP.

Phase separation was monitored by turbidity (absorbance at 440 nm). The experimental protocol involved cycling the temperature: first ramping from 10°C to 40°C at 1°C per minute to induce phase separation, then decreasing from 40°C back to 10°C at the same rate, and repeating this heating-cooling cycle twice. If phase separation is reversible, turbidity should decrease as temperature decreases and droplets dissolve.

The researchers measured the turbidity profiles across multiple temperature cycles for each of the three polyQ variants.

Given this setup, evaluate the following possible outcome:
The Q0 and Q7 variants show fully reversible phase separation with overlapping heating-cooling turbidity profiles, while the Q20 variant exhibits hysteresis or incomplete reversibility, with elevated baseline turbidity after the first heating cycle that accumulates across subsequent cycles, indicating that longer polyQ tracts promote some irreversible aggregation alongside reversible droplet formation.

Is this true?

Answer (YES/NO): NO